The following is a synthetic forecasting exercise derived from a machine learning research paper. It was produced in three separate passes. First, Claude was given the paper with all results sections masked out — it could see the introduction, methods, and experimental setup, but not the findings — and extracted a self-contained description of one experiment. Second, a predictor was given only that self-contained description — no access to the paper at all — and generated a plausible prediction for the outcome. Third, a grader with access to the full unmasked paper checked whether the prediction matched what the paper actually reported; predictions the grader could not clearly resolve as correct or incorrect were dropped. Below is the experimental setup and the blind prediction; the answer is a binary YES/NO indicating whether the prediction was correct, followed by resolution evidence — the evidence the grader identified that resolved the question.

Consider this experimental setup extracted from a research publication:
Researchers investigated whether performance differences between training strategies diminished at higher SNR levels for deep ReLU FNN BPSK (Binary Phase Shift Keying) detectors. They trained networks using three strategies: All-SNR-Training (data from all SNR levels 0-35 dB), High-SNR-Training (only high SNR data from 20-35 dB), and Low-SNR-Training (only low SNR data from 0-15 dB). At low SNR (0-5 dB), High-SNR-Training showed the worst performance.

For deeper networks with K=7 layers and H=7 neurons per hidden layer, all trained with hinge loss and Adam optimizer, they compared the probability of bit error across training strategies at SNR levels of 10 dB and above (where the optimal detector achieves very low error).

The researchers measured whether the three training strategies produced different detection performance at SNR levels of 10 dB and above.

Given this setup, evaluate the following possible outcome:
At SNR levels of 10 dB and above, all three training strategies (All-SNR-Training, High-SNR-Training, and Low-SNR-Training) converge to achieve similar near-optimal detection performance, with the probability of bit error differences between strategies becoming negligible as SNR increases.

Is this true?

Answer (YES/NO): NO